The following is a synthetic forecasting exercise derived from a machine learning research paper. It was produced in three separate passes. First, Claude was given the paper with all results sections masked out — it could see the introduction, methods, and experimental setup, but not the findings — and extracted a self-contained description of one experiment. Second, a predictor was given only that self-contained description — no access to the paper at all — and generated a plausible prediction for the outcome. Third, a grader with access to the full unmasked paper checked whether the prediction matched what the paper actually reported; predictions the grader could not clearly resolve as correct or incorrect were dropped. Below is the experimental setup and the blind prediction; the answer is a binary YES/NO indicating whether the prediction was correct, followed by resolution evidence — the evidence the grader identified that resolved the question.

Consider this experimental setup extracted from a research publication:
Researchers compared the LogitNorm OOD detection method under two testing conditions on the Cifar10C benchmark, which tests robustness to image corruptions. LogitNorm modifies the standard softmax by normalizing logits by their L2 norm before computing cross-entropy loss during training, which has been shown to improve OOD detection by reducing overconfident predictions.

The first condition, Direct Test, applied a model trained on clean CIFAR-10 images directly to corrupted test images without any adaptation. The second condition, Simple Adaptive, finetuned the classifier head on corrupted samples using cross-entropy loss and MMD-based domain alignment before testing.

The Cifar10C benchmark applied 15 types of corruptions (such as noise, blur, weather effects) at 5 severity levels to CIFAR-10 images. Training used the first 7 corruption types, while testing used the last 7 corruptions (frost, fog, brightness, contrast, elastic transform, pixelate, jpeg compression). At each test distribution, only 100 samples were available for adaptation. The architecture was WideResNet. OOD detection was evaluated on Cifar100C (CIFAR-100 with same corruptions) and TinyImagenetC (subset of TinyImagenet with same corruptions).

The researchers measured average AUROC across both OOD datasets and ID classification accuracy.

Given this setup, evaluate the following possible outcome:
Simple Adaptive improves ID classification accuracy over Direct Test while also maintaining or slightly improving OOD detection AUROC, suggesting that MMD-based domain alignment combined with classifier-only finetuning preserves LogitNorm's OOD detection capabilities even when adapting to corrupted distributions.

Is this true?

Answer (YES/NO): YES